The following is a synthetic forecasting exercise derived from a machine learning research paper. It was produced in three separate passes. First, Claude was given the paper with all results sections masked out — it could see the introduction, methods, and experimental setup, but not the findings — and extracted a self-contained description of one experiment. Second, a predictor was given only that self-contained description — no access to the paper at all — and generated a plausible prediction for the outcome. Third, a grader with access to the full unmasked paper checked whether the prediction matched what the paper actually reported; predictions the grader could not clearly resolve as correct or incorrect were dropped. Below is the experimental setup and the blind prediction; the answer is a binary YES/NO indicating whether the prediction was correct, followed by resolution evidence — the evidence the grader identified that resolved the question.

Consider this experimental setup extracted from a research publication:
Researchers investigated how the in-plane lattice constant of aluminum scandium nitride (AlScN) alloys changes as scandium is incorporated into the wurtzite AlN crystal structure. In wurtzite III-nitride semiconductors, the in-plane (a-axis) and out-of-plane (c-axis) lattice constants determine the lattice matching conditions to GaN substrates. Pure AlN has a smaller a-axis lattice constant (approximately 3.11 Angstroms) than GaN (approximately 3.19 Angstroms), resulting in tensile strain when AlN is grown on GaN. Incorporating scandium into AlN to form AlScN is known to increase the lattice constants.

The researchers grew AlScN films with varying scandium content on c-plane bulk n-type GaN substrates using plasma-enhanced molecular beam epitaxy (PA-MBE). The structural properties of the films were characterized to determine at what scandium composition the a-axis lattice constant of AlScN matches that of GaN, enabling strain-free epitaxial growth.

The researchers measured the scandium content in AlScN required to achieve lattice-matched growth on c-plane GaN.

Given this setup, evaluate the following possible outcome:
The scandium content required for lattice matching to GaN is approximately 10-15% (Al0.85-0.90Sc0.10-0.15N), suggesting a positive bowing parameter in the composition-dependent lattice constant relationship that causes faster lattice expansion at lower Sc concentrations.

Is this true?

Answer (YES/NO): YES